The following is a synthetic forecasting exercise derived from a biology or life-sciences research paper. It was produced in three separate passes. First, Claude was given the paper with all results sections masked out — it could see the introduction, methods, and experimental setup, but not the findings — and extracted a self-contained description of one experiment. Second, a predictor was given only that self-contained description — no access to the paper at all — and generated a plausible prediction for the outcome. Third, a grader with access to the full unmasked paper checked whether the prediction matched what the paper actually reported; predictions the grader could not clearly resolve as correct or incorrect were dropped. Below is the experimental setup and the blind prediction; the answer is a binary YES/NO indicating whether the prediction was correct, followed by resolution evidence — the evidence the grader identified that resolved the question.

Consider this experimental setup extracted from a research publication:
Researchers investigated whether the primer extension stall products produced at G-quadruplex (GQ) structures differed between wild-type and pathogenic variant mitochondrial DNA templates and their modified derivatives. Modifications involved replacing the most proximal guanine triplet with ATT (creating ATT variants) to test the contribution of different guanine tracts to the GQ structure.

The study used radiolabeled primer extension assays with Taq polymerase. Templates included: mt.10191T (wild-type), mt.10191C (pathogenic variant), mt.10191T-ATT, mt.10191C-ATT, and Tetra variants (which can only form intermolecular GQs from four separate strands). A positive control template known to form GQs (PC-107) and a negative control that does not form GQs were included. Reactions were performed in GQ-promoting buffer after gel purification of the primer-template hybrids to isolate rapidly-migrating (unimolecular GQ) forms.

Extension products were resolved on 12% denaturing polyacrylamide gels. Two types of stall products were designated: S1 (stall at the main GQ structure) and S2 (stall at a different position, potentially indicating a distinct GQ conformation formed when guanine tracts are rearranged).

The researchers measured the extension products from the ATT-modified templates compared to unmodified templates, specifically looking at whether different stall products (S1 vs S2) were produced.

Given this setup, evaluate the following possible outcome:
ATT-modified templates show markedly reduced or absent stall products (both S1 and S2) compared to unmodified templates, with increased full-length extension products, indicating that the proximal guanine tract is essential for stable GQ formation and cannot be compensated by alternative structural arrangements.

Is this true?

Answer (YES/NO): NO